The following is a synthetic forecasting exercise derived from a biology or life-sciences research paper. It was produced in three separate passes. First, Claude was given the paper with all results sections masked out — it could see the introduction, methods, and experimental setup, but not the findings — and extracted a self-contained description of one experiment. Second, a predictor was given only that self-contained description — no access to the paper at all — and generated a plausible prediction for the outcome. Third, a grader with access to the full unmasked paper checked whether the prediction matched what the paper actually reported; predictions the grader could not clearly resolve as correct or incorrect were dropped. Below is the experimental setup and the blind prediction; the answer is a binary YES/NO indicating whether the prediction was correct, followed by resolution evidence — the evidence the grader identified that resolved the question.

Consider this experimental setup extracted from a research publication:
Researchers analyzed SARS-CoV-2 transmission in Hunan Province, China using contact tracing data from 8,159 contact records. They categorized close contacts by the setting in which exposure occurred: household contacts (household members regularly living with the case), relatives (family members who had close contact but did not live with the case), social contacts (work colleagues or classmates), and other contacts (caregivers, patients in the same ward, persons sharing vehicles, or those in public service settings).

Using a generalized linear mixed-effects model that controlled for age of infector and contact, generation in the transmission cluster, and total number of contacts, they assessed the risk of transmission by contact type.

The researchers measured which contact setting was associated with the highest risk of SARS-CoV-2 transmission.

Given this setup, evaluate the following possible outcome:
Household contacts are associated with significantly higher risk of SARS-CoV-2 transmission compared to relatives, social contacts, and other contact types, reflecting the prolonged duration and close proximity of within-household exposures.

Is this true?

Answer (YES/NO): YES